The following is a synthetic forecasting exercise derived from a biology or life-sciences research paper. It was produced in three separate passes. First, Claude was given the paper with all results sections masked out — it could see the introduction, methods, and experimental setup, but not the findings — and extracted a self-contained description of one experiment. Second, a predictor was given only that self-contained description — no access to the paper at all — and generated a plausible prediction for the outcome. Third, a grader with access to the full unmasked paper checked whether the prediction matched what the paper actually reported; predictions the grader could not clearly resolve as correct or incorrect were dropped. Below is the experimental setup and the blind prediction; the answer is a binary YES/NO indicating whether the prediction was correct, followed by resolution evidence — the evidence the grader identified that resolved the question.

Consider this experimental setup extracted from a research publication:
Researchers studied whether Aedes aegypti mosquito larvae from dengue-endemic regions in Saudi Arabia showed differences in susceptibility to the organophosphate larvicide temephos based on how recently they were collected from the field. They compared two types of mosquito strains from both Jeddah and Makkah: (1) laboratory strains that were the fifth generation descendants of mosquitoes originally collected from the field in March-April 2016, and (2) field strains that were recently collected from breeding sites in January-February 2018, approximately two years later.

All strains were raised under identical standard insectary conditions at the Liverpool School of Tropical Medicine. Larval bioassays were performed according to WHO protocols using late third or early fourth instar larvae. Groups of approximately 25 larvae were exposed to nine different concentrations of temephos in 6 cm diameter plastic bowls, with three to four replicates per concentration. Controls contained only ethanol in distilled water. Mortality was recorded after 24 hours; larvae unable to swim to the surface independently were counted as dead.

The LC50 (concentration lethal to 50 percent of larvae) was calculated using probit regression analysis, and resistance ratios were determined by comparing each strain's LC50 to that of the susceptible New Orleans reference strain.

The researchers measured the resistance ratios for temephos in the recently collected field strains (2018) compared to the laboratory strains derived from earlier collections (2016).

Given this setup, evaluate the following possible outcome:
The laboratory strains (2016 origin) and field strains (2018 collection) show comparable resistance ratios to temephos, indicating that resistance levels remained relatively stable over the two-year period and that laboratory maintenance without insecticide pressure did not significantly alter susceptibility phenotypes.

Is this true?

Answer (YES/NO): NO